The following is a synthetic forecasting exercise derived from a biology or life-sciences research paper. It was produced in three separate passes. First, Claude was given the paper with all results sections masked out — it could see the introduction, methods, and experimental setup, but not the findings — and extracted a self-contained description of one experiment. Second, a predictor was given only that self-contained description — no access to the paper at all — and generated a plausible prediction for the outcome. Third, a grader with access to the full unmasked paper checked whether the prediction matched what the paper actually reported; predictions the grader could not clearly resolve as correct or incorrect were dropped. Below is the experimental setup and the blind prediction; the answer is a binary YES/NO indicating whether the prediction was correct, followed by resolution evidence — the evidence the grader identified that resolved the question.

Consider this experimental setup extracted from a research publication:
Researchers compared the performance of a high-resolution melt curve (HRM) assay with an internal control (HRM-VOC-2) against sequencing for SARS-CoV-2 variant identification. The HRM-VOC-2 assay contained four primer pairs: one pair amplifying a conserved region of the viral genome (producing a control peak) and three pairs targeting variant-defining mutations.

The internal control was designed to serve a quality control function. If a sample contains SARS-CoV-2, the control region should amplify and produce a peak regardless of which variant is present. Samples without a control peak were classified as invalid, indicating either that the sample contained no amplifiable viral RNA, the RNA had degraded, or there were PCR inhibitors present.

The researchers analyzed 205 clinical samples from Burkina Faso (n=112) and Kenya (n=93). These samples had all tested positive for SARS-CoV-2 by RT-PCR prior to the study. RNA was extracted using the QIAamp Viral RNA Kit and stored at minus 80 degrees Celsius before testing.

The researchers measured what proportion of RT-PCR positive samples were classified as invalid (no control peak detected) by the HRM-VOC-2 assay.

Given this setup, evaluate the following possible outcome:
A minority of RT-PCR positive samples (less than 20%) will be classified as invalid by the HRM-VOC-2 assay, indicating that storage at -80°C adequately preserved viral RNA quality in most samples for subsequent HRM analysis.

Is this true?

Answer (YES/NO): YES